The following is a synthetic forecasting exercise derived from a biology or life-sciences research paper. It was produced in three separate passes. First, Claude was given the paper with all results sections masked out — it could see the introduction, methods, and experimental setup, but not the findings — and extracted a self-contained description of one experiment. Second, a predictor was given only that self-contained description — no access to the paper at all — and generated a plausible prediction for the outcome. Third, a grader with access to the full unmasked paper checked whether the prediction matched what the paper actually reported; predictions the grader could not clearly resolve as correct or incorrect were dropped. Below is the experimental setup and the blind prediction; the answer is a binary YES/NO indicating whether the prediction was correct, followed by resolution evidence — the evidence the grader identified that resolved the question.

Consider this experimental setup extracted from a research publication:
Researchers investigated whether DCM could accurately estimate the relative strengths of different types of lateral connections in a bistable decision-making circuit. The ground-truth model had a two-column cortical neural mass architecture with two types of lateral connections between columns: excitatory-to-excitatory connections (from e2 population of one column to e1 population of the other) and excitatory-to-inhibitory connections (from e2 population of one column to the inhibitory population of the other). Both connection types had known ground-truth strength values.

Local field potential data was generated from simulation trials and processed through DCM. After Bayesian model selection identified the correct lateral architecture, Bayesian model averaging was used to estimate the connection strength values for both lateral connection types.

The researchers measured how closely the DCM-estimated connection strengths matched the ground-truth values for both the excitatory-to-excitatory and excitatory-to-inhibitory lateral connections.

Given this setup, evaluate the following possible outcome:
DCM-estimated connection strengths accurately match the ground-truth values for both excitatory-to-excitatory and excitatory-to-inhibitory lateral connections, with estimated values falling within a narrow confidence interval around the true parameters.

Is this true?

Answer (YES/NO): NO